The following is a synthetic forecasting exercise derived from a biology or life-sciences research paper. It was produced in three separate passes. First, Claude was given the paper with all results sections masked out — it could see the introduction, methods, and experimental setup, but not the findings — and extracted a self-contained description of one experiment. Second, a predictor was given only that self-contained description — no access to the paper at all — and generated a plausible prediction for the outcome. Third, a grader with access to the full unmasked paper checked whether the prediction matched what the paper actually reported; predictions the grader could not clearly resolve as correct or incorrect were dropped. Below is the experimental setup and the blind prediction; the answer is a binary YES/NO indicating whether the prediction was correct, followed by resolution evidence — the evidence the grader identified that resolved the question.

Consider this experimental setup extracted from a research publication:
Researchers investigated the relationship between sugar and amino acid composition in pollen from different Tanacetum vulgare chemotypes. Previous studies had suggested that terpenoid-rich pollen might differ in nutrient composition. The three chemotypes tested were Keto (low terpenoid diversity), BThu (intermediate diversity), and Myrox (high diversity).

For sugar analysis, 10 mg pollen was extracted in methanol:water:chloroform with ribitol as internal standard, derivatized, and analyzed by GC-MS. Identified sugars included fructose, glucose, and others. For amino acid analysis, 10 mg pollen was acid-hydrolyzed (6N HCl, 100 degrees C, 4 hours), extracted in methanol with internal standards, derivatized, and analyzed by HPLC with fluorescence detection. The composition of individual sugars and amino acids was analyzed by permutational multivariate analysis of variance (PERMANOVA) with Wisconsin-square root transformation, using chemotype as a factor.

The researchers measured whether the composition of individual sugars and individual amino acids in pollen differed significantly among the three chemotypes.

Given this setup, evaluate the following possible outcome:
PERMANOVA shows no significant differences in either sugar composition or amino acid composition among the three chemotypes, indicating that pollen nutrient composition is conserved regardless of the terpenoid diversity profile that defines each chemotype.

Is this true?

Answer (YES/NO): YES